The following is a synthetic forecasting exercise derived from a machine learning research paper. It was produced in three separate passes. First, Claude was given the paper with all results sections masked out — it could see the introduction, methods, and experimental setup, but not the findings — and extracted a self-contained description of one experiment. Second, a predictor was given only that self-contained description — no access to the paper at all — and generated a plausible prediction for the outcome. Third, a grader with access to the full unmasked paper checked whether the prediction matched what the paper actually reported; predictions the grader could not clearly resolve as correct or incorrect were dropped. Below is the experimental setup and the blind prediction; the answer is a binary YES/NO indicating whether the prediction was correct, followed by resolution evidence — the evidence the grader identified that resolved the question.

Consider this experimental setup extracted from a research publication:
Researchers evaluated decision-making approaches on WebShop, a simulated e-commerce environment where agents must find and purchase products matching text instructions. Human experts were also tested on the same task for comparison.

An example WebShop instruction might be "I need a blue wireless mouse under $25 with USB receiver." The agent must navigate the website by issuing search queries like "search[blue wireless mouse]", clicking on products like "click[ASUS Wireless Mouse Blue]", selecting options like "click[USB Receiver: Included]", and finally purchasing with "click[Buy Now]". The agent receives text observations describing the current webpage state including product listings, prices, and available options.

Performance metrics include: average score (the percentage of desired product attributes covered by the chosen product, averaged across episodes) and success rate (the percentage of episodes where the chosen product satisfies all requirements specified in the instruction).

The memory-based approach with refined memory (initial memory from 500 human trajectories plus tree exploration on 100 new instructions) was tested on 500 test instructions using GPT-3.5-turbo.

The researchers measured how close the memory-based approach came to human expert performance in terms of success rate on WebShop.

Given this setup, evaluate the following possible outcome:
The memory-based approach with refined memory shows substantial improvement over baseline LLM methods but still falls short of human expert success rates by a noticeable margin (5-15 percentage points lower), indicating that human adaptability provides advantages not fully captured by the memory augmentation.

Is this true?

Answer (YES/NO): NO